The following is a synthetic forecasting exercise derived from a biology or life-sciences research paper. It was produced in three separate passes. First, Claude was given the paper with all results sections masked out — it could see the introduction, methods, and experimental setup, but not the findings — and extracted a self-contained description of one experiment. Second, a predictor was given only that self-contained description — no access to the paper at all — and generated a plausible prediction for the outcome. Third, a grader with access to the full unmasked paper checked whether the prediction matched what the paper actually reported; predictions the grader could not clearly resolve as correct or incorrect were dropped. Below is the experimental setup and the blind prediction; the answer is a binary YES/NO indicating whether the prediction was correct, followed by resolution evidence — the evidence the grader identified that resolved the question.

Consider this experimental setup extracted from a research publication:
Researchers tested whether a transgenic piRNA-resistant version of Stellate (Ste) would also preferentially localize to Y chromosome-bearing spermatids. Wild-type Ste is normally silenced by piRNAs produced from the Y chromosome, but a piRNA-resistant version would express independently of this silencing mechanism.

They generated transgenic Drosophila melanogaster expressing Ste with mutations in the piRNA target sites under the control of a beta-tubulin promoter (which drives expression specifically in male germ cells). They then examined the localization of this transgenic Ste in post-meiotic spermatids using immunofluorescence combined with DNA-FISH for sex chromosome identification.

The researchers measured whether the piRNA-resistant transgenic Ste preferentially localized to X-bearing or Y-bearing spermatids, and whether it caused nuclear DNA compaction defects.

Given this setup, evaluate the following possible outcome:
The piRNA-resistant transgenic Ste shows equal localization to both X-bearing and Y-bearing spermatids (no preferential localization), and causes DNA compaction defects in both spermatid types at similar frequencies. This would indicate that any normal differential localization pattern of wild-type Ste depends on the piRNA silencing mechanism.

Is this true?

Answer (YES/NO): NO